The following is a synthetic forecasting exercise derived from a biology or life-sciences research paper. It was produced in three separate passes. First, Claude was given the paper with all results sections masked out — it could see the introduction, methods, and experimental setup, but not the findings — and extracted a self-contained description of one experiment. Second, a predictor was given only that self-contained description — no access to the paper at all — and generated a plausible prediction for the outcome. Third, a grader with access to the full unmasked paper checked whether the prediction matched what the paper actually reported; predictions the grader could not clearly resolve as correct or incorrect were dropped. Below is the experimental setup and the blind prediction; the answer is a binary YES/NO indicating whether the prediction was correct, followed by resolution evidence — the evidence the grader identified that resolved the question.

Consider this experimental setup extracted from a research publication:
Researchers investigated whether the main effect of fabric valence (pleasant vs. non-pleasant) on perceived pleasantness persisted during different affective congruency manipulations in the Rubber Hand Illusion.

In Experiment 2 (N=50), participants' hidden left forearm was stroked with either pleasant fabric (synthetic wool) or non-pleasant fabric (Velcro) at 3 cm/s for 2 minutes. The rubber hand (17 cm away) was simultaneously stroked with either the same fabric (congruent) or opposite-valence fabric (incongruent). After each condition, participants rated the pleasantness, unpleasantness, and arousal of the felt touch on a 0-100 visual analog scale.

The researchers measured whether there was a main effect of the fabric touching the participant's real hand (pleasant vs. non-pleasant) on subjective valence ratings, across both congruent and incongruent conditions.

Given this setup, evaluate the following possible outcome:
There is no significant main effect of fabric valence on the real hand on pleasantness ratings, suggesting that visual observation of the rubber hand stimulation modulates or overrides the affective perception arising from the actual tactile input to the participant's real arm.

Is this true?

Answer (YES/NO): NO